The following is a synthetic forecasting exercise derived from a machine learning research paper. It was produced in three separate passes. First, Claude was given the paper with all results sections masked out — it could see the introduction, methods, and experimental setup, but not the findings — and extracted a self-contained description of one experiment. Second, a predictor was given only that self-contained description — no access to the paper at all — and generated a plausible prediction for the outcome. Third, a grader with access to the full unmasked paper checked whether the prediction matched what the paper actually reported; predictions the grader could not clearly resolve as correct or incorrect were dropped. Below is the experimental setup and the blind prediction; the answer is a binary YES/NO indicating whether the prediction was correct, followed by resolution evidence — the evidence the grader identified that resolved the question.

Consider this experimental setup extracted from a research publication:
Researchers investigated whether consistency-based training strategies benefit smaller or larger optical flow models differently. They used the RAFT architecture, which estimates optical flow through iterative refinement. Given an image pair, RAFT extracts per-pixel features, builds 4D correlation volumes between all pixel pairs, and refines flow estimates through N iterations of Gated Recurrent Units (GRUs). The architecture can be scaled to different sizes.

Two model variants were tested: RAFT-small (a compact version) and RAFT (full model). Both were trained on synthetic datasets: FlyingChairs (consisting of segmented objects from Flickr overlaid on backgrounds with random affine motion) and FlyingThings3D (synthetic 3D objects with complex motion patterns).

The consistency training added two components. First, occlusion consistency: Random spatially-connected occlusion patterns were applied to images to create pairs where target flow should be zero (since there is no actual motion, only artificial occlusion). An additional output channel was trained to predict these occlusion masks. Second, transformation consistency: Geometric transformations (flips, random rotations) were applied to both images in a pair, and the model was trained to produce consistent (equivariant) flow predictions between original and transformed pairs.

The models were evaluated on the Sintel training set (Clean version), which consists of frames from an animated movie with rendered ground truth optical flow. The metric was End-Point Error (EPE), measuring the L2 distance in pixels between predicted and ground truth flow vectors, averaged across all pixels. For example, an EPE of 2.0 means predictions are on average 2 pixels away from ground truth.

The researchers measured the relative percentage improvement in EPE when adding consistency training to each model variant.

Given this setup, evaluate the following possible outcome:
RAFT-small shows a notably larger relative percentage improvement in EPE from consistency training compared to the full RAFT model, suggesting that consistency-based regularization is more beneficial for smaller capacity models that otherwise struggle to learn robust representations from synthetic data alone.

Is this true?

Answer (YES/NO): YES